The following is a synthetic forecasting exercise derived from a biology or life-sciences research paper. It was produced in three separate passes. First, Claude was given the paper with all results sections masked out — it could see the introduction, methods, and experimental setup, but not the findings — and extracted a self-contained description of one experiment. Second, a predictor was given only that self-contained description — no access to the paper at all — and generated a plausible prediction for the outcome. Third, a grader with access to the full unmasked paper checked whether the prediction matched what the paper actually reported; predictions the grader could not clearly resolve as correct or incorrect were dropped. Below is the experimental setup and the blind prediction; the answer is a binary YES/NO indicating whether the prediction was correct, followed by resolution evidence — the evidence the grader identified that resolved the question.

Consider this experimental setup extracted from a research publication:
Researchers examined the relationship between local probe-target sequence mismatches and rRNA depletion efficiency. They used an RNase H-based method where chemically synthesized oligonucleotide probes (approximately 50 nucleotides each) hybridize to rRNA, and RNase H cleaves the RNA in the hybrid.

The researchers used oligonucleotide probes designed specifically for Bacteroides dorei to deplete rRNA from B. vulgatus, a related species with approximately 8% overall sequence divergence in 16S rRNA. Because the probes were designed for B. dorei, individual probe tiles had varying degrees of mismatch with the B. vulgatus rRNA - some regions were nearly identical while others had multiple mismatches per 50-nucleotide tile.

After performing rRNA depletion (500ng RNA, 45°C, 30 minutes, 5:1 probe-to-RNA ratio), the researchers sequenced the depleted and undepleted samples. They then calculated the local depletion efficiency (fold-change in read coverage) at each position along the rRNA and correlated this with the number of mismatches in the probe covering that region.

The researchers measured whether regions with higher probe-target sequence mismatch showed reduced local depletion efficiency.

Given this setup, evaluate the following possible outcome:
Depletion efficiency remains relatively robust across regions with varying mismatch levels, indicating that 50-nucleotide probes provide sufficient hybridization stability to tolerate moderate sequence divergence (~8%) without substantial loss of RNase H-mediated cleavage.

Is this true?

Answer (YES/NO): NO